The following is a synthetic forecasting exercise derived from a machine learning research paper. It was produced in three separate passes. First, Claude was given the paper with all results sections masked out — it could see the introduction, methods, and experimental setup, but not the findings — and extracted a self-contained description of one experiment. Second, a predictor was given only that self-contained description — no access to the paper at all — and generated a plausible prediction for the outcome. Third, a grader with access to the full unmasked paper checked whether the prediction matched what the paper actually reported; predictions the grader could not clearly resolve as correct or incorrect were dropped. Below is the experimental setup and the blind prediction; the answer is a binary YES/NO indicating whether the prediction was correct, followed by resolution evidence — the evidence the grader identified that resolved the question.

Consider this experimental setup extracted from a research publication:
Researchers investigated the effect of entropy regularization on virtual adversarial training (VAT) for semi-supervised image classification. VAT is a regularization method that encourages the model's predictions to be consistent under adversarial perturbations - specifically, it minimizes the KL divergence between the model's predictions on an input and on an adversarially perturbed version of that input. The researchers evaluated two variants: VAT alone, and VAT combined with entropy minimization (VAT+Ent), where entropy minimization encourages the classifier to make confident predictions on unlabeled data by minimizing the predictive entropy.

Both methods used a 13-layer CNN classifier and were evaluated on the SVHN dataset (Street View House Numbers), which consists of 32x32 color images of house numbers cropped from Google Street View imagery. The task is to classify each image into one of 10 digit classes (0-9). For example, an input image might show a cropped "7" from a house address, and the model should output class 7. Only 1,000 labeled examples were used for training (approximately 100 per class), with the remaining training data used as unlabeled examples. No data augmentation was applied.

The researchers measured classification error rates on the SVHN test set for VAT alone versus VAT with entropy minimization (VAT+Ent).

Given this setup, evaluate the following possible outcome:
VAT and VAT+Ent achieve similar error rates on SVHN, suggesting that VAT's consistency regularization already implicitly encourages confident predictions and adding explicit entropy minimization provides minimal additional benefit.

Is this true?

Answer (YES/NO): NO